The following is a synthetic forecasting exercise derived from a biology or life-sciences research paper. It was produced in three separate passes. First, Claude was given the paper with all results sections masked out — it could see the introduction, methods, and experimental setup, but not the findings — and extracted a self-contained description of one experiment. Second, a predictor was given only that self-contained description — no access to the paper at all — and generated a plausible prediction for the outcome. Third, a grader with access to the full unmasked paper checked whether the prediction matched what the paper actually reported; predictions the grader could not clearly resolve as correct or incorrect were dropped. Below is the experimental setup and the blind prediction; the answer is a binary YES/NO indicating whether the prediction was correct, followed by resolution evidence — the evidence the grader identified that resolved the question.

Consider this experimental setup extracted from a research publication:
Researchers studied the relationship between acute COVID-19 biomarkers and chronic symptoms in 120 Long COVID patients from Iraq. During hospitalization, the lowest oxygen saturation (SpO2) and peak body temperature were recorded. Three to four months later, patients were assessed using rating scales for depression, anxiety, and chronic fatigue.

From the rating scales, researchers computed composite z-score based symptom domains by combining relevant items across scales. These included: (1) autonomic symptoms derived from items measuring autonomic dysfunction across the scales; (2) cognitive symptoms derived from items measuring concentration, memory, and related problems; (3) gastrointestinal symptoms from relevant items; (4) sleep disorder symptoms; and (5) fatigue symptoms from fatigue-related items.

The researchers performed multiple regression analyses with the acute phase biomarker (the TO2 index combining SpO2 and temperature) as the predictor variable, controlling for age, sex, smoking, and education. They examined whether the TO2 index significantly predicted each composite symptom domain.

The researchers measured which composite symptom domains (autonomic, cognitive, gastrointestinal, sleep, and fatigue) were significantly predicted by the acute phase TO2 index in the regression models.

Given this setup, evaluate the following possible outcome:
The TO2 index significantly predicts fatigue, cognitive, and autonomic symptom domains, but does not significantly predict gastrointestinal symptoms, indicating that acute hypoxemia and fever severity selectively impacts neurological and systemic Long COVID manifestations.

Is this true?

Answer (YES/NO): NO